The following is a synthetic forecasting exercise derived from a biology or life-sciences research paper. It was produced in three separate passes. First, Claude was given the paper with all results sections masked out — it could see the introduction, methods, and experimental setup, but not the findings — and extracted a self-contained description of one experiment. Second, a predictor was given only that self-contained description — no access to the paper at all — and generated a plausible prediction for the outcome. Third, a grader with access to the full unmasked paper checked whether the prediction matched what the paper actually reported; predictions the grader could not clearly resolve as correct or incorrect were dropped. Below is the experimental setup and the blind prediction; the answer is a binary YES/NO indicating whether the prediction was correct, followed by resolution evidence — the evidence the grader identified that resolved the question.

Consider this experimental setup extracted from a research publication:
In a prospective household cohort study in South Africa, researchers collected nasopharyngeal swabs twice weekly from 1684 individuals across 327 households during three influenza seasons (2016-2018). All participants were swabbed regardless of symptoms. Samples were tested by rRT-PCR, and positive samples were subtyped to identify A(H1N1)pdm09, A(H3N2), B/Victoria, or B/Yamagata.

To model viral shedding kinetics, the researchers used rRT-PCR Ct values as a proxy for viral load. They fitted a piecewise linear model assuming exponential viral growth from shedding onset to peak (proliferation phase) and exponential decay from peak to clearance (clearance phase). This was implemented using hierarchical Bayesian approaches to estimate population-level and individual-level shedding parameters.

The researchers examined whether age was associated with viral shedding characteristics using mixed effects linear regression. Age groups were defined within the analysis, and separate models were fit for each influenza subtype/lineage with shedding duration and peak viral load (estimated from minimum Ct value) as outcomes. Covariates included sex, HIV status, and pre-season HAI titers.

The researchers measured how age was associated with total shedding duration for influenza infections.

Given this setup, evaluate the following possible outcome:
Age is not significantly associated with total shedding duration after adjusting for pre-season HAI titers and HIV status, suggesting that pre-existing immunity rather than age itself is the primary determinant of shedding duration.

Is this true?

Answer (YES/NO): NO